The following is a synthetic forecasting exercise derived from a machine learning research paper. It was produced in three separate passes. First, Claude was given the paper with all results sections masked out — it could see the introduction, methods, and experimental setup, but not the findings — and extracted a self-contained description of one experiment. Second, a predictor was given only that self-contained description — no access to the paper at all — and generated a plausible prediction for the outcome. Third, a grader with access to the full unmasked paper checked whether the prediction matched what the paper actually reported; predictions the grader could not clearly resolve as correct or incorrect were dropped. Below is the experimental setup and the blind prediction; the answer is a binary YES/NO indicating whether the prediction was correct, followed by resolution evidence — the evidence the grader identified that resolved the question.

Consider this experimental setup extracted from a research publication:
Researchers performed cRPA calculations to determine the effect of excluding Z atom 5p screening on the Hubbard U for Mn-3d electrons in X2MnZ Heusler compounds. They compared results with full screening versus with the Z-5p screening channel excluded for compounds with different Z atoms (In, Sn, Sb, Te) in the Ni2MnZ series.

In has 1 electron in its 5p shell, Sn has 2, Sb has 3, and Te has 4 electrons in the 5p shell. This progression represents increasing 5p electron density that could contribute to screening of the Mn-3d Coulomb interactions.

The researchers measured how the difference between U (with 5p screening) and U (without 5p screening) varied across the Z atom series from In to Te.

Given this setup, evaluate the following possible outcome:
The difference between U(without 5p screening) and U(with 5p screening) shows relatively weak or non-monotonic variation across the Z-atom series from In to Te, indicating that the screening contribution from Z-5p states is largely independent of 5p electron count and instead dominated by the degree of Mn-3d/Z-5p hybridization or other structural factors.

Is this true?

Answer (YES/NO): NO